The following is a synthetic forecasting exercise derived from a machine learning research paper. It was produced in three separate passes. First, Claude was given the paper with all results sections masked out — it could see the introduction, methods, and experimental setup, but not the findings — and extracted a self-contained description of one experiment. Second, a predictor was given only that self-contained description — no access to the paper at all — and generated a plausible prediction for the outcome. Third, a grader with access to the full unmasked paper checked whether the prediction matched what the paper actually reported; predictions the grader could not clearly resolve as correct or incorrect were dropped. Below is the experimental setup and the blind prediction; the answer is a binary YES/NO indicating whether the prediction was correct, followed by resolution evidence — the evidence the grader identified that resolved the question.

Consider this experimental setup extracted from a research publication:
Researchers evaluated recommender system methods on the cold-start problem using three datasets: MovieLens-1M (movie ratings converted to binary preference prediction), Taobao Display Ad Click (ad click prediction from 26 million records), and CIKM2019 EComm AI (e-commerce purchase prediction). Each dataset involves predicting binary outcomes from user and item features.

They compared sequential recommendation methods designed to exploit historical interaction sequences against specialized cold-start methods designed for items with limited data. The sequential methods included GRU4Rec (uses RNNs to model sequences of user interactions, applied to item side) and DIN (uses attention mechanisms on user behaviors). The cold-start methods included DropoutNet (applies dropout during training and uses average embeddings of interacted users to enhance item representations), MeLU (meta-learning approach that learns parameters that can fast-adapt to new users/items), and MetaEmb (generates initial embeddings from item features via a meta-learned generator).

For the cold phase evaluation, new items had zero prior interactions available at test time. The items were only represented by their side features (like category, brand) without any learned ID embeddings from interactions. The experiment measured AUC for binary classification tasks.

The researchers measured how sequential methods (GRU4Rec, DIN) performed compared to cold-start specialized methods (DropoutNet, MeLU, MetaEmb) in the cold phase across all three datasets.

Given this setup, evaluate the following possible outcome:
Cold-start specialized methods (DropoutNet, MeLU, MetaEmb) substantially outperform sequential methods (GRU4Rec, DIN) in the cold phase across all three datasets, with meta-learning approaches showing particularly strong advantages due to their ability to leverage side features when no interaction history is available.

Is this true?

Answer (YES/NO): NO